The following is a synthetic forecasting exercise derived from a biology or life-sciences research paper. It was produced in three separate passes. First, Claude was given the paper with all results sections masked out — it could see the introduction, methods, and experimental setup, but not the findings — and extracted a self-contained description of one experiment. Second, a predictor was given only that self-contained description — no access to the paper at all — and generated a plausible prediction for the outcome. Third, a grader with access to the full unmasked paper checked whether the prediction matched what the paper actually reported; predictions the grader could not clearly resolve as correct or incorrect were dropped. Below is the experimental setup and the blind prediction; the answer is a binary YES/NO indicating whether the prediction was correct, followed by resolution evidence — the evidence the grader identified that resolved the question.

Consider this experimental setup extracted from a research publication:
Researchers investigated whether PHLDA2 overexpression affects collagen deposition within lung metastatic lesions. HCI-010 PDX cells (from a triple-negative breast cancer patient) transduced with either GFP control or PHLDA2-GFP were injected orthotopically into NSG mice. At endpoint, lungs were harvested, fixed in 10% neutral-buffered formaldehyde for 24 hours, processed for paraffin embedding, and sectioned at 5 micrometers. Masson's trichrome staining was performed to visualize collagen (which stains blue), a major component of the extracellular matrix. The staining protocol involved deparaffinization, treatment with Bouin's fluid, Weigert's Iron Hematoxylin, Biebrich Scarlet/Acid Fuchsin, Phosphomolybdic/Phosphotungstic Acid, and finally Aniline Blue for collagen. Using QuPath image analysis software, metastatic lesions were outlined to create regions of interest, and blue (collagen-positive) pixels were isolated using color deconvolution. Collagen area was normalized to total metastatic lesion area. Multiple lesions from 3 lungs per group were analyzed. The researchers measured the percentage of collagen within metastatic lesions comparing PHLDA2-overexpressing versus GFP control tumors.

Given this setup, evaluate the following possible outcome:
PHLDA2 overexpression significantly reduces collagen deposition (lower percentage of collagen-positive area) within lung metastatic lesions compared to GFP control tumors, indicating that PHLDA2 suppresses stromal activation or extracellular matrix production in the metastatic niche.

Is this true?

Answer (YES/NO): NO